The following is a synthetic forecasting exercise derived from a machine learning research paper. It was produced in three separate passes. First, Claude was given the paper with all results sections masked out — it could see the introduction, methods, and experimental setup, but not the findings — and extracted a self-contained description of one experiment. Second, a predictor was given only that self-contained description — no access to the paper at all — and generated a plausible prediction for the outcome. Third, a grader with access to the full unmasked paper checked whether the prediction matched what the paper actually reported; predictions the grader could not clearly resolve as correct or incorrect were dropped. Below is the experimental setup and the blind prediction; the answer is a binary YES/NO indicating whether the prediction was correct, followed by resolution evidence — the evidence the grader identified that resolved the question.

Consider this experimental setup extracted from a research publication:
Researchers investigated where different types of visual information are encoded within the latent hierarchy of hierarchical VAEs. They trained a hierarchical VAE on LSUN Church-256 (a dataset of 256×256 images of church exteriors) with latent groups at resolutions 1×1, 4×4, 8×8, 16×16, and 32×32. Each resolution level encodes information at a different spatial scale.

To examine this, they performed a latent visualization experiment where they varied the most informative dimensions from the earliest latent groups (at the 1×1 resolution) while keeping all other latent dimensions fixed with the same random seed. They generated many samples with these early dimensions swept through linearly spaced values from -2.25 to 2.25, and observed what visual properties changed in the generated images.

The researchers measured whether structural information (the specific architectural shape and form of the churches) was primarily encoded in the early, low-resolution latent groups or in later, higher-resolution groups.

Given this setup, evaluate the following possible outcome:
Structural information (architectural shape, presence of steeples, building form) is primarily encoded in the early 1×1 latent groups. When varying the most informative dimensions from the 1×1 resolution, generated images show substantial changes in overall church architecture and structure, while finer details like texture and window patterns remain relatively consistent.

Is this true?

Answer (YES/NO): NO